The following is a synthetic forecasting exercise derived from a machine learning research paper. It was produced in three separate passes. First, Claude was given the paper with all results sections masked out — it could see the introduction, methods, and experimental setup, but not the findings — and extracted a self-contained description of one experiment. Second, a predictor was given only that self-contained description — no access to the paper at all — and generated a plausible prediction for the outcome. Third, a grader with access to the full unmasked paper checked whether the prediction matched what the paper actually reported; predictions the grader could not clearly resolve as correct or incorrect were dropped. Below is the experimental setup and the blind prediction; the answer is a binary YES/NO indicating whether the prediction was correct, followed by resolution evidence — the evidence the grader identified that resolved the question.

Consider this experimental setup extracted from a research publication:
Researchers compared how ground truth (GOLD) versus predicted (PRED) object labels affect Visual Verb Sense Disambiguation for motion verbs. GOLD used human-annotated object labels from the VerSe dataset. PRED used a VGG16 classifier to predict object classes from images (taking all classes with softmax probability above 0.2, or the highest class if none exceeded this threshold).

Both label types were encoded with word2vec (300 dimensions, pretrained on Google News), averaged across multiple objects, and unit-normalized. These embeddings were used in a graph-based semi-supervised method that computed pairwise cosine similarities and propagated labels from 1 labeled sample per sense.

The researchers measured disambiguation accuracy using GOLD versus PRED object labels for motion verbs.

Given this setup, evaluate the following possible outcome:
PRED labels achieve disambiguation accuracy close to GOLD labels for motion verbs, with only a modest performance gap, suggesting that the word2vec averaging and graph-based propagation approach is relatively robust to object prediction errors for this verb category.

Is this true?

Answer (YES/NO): YES